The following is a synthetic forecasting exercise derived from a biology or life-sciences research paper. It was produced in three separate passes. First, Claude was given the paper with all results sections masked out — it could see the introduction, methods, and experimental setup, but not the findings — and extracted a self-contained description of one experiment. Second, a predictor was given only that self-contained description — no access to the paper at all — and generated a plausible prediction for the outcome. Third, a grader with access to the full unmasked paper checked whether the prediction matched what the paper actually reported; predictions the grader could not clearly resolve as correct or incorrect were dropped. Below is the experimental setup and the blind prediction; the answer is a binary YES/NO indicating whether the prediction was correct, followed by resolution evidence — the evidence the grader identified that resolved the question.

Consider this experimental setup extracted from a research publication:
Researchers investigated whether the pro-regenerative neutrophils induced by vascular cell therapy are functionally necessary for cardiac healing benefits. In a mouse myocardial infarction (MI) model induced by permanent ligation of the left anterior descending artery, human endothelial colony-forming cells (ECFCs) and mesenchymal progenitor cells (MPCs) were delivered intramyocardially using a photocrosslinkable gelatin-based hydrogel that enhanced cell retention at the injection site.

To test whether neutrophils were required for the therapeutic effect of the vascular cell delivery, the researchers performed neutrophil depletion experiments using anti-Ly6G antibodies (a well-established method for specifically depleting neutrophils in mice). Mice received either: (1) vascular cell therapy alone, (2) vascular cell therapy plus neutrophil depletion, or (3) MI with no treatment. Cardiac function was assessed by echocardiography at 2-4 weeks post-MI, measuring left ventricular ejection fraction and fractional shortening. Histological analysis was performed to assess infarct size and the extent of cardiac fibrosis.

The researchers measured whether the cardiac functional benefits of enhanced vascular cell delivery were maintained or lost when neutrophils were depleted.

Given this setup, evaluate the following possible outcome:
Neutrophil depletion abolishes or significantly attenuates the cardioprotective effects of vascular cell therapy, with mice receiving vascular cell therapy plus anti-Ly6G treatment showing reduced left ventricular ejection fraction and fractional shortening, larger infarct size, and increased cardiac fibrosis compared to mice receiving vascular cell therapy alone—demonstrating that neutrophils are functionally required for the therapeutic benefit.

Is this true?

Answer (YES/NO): YES